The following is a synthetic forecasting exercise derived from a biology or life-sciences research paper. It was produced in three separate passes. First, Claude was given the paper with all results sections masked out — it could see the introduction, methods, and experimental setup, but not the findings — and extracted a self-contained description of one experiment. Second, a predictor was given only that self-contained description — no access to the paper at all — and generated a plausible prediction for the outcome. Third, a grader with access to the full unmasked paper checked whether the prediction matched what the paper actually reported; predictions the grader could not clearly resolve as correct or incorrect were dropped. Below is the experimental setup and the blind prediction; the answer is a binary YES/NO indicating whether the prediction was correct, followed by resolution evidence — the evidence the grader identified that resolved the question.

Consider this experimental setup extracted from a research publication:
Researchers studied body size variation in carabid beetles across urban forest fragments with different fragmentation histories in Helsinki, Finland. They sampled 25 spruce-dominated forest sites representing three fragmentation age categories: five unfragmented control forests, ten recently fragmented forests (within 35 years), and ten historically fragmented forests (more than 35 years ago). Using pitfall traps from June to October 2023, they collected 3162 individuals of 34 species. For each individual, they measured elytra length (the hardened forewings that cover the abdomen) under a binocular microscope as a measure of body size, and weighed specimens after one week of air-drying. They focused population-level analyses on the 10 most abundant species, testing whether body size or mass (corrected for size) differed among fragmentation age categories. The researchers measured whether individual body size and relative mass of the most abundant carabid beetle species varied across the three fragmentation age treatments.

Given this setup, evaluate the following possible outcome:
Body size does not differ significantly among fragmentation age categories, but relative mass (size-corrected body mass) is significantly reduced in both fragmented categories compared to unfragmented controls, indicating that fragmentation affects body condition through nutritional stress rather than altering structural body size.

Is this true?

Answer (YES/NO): NO